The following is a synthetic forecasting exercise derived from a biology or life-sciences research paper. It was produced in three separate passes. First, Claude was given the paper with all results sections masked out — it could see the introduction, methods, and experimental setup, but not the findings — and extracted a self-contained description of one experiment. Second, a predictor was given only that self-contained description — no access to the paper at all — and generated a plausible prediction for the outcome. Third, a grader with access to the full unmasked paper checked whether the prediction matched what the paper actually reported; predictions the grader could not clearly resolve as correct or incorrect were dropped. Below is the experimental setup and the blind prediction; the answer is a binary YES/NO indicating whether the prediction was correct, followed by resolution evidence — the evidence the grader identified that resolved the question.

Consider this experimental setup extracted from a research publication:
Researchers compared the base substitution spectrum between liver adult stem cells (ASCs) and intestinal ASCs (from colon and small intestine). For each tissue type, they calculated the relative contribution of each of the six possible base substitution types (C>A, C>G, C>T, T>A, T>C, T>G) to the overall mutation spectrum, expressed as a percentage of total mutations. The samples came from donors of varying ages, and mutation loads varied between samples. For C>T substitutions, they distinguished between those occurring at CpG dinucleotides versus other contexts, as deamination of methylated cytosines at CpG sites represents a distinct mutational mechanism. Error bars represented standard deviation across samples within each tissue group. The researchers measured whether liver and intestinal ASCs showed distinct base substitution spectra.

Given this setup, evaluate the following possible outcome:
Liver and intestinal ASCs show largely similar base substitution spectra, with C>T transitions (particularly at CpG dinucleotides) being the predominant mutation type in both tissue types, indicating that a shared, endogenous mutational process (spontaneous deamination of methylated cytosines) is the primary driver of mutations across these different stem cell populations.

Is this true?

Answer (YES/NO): NO